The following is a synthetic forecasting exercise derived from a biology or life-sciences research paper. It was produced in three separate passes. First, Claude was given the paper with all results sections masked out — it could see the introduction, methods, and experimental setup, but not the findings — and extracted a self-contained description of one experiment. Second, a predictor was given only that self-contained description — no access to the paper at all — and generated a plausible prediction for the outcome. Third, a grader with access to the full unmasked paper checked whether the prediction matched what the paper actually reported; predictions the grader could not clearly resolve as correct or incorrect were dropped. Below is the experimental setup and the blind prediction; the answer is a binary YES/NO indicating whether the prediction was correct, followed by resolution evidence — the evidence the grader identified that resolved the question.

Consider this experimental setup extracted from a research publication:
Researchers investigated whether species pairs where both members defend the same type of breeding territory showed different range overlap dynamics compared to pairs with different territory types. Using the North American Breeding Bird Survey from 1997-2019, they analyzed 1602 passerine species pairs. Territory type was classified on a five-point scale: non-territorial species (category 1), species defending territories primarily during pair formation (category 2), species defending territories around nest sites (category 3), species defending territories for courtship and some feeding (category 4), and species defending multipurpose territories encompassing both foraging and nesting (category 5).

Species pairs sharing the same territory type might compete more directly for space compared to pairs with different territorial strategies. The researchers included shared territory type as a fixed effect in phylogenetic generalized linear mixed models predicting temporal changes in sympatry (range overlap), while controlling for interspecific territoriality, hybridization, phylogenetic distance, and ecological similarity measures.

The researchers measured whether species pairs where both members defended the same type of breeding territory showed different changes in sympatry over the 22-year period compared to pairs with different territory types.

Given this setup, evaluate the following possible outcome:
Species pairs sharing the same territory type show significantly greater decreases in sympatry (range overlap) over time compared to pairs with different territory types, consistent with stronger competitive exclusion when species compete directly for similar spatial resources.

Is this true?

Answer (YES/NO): NO